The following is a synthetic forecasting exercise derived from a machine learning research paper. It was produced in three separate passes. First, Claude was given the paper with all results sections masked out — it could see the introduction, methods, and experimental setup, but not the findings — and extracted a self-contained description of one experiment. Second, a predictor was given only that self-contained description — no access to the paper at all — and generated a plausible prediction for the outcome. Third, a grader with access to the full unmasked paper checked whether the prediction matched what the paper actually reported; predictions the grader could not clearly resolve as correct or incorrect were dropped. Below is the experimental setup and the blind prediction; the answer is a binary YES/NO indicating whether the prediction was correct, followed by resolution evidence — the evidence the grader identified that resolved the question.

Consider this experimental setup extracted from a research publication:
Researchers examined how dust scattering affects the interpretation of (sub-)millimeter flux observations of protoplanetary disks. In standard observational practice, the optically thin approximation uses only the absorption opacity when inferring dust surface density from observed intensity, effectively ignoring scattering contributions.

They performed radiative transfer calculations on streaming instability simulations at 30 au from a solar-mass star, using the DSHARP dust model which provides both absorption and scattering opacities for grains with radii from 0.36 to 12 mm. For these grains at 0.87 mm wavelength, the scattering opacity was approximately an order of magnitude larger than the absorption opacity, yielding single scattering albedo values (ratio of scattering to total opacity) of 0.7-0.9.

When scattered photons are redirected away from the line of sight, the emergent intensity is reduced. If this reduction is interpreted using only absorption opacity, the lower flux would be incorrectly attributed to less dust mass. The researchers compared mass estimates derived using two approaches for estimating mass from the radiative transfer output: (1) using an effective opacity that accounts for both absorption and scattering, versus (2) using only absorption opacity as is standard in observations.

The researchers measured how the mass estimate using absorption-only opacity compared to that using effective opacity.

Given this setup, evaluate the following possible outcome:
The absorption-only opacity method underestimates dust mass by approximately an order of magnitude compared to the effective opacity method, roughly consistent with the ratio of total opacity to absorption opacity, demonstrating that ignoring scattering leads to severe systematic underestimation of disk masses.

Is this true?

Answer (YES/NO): NO